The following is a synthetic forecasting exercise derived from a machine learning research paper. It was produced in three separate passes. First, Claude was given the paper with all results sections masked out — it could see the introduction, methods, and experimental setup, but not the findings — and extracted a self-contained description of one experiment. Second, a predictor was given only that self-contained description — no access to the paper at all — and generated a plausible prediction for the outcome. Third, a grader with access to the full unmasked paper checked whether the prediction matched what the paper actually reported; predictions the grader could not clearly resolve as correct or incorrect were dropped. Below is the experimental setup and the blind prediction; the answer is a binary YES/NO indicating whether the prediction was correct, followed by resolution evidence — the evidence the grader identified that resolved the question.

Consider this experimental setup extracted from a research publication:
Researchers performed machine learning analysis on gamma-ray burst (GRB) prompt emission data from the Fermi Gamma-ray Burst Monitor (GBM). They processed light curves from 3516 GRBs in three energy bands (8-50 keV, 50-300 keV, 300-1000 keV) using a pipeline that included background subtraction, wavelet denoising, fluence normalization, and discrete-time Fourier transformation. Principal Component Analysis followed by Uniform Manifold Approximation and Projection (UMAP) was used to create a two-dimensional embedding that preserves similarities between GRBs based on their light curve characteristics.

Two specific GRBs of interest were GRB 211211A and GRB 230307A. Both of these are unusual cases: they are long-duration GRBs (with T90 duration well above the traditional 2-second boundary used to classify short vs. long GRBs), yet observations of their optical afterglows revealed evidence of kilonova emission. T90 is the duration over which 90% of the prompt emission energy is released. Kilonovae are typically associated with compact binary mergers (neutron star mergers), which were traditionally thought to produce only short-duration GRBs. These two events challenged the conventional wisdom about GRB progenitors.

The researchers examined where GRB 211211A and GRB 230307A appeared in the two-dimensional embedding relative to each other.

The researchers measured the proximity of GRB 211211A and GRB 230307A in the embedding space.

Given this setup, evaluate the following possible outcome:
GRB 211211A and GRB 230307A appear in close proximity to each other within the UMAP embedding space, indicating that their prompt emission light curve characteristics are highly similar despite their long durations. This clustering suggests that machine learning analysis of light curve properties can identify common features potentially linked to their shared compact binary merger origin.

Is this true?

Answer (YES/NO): YES